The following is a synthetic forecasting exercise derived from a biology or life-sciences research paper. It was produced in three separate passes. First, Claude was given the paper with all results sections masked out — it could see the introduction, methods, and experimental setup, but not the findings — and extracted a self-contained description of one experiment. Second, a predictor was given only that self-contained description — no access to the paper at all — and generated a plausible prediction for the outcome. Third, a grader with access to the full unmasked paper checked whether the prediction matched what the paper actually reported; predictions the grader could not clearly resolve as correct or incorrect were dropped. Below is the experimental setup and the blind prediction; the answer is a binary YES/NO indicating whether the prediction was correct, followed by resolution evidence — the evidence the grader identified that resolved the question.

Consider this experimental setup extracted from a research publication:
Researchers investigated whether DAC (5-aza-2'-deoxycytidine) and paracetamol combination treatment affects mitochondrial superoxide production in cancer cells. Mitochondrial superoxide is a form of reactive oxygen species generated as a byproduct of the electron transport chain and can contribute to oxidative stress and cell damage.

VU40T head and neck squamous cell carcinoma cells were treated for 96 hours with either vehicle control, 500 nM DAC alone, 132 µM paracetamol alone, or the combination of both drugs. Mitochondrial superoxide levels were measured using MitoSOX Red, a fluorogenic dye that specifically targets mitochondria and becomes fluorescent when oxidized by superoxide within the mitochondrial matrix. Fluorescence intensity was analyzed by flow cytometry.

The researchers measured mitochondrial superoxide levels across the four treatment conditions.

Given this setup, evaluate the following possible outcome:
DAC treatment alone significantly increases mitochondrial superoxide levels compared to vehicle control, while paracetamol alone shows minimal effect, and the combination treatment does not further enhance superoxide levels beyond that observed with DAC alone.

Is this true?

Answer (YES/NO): NO